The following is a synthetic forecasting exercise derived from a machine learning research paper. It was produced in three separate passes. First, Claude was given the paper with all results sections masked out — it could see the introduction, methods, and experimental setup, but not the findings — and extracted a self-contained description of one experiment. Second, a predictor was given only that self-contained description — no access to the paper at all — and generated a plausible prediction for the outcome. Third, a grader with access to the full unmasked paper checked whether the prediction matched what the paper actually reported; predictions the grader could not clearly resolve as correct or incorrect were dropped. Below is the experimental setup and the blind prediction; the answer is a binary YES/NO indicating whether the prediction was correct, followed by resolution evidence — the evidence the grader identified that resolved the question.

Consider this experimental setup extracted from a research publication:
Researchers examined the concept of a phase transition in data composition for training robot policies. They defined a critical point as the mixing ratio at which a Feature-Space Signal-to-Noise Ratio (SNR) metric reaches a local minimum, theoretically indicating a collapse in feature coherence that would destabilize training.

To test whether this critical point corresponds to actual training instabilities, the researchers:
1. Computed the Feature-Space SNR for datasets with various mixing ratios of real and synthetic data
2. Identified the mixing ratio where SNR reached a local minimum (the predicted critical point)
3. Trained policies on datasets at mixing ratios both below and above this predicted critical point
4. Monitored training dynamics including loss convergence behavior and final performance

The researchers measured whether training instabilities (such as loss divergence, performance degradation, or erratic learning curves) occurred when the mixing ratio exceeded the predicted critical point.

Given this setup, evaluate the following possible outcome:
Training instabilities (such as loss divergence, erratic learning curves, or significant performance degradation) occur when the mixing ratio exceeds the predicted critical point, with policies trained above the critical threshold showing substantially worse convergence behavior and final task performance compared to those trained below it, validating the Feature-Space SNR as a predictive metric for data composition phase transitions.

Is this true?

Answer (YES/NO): NO